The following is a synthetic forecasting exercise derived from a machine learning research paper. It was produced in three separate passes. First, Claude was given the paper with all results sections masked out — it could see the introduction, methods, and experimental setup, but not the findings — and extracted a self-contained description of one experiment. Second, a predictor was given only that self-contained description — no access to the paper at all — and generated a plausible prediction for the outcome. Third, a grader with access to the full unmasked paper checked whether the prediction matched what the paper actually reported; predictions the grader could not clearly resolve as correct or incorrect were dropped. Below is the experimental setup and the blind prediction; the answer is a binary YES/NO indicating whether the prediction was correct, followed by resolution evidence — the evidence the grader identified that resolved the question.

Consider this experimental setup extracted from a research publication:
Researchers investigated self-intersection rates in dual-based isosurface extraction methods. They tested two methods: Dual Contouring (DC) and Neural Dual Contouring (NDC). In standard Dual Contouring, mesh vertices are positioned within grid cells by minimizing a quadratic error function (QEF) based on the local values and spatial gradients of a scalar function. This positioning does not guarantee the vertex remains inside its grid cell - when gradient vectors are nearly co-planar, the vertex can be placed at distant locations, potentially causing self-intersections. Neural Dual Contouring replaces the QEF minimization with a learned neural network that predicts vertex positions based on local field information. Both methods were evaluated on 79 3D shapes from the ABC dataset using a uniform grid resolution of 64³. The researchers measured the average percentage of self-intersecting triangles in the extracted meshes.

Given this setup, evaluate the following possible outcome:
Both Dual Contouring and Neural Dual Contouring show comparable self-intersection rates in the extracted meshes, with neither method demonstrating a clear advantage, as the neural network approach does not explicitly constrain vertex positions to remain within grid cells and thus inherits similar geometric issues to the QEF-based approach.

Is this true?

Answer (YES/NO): NO